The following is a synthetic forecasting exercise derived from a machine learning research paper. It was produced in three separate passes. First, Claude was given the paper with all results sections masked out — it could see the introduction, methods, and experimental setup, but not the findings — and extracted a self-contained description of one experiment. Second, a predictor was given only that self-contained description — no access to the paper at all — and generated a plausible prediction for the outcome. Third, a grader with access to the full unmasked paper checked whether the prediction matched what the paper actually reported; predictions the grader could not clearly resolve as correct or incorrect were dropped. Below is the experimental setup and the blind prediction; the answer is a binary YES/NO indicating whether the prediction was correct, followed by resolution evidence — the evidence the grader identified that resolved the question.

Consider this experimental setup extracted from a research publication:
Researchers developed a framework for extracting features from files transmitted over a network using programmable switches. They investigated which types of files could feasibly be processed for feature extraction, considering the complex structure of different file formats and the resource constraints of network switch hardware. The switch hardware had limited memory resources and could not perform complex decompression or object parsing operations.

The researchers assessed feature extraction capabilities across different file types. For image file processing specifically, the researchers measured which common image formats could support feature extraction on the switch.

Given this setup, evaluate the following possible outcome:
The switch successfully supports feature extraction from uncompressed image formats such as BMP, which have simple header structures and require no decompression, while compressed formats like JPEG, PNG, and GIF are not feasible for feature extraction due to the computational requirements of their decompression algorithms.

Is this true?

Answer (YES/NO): NO